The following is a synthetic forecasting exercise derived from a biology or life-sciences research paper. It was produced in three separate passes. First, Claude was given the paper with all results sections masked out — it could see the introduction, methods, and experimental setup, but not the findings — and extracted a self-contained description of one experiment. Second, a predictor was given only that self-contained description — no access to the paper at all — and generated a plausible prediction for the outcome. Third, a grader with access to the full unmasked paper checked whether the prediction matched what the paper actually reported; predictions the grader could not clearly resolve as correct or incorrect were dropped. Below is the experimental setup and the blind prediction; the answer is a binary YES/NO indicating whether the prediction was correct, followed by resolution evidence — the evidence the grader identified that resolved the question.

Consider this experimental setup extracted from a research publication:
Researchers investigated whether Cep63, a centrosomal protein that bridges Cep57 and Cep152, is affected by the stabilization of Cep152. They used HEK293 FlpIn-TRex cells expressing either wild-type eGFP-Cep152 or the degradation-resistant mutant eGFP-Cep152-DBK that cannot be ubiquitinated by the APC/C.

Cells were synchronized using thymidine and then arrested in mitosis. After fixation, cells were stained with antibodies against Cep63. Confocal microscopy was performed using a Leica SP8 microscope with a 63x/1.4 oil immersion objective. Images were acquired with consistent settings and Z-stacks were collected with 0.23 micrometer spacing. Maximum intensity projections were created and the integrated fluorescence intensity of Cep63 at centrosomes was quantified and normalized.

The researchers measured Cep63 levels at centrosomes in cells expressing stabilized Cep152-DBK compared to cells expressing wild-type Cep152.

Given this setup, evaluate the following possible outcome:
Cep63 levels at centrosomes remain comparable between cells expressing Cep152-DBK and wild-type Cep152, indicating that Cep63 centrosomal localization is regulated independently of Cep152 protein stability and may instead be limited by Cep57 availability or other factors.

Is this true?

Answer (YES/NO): NO